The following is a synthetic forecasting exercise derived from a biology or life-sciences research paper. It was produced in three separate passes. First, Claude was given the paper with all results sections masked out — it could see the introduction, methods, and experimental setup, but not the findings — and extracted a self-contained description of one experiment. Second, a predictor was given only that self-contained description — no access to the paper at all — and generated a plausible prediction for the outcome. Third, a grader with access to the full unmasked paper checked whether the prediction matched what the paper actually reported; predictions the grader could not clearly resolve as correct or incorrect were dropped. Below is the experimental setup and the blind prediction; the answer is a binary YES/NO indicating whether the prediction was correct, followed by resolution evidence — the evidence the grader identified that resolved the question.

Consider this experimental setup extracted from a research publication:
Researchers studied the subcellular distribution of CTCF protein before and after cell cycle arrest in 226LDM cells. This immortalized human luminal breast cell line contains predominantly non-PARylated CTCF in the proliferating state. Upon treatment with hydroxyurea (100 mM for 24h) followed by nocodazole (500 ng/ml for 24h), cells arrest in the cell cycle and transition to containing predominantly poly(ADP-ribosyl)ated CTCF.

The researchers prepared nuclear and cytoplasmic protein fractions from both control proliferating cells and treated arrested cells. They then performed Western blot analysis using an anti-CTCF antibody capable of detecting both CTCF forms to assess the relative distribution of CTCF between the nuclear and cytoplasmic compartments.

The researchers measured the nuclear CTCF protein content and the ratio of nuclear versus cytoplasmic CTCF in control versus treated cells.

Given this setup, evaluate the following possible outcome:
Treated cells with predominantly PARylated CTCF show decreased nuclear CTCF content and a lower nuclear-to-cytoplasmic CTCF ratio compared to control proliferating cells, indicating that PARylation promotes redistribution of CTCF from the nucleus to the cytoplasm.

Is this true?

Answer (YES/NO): YES